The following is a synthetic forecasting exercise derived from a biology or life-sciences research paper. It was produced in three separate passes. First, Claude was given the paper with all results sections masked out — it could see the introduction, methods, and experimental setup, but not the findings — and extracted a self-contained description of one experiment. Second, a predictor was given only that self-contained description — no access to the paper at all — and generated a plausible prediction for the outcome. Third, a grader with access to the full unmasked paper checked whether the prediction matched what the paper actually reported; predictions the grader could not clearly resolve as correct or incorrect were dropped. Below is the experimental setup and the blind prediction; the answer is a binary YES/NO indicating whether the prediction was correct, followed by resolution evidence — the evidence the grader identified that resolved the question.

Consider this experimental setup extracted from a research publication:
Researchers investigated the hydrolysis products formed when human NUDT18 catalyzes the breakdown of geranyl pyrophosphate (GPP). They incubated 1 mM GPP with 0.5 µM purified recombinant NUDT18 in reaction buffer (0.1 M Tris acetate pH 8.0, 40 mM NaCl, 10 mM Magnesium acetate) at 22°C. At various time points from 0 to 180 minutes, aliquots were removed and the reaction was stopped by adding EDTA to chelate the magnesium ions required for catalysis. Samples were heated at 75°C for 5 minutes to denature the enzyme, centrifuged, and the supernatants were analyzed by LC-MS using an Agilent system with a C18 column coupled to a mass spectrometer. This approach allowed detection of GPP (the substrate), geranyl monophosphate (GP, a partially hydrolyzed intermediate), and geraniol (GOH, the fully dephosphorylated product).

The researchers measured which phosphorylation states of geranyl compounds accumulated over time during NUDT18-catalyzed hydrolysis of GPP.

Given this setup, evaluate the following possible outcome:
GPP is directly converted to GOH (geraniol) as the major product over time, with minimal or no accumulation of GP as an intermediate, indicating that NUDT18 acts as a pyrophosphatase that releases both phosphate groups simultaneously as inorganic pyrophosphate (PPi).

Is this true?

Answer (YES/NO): NO